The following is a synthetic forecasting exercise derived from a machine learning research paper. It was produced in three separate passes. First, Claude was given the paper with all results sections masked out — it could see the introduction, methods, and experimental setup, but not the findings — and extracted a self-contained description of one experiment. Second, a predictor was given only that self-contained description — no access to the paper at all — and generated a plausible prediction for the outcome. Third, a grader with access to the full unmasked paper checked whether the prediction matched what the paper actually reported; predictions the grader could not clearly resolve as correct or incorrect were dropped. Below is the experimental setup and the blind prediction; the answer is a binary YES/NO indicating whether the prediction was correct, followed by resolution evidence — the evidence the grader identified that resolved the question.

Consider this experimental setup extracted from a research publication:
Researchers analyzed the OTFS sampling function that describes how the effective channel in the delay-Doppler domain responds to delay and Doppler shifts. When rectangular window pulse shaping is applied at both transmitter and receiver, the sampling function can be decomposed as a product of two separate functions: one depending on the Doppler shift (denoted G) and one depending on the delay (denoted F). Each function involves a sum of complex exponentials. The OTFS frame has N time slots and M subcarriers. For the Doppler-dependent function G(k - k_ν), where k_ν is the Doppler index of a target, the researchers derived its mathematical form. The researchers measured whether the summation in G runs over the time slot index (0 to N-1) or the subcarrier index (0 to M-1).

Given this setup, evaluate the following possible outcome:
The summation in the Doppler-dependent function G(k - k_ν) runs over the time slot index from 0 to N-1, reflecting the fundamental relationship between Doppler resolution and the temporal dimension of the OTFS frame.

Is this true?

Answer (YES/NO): YES